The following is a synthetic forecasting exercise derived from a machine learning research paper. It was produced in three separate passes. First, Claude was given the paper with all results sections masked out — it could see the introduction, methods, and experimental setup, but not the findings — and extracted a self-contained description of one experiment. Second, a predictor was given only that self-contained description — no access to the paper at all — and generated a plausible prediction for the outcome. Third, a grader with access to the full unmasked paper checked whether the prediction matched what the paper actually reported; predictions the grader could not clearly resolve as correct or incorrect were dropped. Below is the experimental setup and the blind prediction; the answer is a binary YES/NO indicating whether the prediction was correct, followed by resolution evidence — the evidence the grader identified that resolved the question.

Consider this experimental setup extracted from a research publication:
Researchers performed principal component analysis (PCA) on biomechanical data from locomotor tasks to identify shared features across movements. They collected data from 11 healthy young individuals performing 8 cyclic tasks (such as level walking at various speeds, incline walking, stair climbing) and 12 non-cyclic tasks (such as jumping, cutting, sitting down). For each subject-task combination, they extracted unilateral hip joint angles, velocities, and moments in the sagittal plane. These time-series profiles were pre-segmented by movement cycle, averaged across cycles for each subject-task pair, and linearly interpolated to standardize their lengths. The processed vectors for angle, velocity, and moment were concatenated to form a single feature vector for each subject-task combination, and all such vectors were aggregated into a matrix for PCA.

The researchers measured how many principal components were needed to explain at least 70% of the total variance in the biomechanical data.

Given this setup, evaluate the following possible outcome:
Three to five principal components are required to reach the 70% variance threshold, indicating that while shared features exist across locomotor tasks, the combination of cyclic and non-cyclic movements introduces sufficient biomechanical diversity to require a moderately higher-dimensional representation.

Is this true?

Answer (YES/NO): YES